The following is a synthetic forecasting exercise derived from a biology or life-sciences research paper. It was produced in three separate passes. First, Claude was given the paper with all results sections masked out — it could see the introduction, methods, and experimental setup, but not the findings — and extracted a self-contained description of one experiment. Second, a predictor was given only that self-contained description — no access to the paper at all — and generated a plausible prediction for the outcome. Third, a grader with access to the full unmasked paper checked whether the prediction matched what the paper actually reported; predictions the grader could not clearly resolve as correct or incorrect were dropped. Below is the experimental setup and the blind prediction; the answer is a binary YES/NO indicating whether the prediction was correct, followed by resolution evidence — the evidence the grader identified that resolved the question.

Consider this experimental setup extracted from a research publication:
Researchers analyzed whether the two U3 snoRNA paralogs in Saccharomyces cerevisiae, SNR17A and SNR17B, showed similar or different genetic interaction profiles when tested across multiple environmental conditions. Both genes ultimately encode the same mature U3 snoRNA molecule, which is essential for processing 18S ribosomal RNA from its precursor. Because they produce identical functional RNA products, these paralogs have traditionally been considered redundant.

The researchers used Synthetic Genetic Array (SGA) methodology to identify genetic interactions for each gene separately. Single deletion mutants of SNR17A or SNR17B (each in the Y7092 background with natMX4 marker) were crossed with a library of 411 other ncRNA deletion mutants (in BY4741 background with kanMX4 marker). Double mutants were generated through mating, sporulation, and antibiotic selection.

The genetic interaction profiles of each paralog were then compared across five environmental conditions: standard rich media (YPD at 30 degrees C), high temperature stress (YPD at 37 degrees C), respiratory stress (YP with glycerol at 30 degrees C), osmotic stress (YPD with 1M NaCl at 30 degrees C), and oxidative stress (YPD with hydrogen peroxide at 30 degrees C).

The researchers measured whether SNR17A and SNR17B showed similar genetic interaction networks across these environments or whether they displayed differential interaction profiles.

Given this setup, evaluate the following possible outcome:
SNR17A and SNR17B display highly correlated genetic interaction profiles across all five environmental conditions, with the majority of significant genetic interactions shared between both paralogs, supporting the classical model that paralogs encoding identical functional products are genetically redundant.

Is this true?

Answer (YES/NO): NO